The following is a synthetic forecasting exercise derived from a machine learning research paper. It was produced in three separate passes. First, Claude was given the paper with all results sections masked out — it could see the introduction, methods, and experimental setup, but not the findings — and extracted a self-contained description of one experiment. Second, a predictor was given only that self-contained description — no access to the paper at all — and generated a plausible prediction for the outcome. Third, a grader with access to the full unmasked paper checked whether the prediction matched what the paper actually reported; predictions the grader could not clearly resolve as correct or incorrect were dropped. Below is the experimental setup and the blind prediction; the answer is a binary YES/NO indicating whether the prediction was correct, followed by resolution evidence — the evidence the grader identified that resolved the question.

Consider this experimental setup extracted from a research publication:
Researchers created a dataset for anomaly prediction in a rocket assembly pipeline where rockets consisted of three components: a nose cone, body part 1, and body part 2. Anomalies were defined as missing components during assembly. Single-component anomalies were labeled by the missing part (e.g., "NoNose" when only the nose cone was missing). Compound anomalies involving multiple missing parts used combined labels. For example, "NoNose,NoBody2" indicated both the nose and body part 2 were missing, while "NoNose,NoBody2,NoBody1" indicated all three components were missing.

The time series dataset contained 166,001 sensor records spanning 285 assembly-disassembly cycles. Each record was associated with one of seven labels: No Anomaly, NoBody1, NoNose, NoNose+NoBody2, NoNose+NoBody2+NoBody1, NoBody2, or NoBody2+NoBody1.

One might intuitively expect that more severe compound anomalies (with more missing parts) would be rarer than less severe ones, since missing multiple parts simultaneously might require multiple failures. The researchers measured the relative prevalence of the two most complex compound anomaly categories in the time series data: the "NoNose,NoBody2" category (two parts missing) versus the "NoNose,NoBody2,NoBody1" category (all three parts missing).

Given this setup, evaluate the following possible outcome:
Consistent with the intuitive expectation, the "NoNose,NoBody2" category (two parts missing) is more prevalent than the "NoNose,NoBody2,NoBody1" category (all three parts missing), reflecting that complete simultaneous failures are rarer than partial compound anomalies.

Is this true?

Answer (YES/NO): NO